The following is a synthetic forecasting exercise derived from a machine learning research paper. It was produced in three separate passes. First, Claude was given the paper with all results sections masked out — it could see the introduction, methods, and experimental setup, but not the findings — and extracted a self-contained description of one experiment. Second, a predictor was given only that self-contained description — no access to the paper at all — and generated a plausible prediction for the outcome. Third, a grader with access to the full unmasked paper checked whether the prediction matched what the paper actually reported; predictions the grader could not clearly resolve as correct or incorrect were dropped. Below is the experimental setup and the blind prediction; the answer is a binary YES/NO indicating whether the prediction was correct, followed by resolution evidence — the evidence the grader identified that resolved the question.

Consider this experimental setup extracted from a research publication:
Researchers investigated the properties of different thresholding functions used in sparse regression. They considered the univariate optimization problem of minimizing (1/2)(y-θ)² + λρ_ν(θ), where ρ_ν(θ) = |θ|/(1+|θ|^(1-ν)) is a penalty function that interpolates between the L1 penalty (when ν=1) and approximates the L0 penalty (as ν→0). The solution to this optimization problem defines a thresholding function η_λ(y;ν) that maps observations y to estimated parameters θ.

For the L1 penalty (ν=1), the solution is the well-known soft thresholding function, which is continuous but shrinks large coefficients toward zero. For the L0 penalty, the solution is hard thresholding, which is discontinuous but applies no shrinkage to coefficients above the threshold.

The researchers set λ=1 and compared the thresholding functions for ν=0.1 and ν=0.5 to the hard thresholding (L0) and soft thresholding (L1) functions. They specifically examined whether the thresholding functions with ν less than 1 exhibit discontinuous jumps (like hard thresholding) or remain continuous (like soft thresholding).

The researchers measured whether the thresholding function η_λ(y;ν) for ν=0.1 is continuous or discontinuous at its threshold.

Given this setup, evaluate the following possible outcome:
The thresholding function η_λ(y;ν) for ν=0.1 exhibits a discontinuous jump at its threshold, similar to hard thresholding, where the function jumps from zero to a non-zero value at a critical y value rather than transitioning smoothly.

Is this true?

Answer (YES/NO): YES